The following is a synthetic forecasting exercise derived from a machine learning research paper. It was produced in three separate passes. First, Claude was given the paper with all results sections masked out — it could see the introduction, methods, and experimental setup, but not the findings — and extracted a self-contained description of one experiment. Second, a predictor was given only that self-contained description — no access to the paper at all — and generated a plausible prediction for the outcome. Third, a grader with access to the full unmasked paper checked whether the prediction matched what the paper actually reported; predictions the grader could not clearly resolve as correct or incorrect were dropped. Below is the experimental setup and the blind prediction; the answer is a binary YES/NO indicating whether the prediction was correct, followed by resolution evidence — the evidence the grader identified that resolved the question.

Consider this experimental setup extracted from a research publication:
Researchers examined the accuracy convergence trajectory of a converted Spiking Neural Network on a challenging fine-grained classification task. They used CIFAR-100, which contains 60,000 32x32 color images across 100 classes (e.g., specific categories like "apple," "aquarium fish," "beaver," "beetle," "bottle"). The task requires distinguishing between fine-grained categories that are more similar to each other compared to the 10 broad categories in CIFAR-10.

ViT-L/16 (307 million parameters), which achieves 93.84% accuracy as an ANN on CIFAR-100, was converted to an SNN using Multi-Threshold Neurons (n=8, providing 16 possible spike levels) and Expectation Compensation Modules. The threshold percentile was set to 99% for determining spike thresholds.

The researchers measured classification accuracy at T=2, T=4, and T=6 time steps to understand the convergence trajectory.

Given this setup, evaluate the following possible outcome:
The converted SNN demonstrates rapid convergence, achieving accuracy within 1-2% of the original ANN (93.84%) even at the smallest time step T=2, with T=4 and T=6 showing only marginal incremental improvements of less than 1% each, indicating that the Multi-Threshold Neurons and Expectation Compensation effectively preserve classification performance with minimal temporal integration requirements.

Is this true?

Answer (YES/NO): NO